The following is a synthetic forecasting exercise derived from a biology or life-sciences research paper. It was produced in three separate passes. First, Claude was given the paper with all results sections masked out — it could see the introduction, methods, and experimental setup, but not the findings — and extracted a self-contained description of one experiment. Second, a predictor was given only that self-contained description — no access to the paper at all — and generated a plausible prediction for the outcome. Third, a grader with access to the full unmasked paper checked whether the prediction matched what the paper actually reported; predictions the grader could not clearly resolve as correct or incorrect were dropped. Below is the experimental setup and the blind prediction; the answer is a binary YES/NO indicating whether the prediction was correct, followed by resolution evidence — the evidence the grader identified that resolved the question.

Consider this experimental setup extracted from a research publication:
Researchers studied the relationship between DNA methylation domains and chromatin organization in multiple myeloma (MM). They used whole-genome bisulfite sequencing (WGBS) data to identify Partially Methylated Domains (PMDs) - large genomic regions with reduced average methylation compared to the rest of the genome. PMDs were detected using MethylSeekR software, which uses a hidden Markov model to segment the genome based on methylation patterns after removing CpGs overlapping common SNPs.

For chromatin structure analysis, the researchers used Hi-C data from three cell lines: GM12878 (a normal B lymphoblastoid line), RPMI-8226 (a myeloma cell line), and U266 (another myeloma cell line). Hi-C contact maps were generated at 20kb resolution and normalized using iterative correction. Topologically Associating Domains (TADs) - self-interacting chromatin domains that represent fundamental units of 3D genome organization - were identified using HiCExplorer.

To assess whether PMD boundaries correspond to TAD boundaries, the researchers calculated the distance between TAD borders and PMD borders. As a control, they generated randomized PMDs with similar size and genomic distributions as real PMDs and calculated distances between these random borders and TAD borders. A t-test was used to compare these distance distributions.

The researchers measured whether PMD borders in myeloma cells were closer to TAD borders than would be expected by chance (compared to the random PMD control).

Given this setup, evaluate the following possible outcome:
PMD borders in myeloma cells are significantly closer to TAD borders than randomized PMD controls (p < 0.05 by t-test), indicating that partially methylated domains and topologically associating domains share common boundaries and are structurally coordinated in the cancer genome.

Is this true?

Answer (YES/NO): YES